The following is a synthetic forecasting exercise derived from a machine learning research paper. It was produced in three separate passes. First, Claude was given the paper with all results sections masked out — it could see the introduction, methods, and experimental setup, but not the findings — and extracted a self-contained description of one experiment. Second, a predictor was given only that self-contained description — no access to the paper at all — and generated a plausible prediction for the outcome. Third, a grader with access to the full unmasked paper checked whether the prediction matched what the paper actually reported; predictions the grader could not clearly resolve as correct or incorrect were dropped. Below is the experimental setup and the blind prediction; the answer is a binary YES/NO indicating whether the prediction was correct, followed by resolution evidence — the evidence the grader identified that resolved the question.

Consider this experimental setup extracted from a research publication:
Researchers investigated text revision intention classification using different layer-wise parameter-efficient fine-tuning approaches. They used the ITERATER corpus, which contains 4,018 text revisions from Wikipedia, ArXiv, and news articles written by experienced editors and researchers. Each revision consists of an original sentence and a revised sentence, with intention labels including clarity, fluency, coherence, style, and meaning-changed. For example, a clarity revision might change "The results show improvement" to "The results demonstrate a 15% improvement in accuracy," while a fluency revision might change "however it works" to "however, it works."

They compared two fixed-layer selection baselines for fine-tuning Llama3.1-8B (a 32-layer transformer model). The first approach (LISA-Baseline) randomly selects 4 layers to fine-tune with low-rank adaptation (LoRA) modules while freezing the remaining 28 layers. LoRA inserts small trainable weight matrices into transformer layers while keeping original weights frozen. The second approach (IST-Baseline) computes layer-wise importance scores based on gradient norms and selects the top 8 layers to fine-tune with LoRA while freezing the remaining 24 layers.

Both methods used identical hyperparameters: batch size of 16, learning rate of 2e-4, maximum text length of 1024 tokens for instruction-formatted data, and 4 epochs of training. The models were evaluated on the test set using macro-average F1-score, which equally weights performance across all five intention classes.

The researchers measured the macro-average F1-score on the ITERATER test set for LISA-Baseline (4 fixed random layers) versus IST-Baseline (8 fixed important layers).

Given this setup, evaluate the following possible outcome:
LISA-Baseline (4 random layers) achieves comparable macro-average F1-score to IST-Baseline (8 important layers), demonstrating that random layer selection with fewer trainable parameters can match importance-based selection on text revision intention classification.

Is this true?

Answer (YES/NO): NO